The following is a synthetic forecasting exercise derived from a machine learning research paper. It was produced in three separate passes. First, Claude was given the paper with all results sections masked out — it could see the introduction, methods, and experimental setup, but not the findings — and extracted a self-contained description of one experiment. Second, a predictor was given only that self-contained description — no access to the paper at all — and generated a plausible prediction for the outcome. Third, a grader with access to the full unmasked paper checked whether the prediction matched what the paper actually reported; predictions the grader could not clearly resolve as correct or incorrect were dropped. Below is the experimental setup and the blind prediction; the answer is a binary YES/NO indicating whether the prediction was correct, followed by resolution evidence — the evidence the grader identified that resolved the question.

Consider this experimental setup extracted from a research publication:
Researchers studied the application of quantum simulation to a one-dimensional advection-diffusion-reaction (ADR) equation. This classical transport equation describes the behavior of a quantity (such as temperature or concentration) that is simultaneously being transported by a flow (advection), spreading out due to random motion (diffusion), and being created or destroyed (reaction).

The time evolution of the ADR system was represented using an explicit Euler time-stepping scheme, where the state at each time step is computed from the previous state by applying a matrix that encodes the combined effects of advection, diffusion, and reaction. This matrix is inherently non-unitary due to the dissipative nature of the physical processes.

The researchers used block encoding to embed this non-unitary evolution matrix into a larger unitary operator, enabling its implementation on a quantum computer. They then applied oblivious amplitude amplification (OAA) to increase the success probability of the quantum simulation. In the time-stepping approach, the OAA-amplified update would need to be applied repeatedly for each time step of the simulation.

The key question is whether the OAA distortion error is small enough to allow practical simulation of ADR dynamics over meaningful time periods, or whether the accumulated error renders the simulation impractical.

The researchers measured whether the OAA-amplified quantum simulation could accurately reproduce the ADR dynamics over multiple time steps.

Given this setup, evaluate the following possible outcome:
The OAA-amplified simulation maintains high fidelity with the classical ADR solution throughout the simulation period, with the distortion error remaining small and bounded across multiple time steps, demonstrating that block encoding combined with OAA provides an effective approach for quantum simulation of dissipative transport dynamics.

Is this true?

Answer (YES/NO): NO